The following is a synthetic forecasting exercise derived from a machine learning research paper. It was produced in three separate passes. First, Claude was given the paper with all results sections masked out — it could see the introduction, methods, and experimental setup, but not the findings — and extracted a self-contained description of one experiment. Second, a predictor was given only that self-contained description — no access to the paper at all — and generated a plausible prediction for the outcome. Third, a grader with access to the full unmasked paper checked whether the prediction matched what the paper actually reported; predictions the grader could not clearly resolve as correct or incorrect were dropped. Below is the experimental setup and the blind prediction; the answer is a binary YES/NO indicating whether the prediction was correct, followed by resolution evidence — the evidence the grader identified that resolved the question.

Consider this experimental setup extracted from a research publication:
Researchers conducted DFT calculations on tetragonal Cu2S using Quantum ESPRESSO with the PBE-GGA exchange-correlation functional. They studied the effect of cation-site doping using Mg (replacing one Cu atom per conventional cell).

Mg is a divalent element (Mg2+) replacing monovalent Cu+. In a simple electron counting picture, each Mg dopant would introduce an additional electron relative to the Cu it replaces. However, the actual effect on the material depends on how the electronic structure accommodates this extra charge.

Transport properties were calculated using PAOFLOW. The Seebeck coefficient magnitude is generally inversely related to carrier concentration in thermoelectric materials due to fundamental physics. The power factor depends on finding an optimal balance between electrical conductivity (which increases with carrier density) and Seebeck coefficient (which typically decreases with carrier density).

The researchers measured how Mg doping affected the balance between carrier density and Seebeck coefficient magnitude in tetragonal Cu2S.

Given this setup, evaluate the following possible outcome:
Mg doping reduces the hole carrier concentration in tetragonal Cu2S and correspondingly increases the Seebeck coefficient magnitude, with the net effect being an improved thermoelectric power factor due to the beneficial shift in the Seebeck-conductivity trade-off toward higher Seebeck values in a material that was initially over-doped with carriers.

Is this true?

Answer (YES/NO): NO